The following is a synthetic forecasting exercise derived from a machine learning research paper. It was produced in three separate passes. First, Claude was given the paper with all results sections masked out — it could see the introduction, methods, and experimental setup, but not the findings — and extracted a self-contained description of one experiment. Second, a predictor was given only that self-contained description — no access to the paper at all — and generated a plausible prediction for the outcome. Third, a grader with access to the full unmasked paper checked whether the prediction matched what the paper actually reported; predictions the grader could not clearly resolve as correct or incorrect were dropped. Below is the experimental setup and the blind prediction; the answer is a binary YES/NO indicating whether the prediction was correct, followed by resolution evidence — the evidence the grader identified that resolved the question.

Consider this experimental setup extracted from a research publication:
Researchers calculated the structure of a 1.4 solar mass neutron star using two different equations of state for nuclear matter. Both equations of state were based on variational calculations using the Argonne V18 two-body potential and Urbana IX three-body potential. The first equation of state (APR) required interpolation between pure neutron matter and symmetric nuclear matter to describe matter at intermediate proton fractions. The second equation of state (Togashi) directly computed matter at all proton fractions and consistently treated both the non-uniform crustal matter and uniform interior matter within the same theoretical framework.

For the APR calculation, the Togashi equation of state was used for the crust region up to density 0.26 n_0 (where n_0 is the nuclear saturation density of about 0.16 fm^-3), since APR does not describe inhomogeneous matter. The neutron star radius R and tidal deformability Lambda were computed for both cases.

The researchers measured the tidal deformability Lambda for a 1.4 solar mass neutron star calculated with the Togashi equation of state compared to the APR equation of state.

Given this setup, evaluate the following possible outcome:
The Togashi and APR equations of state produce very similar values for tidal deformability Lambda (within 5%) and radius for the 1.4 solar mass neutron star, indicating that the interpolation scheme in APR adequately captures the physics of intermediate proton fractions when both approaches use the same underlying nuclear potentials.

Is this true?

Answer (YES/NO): NO